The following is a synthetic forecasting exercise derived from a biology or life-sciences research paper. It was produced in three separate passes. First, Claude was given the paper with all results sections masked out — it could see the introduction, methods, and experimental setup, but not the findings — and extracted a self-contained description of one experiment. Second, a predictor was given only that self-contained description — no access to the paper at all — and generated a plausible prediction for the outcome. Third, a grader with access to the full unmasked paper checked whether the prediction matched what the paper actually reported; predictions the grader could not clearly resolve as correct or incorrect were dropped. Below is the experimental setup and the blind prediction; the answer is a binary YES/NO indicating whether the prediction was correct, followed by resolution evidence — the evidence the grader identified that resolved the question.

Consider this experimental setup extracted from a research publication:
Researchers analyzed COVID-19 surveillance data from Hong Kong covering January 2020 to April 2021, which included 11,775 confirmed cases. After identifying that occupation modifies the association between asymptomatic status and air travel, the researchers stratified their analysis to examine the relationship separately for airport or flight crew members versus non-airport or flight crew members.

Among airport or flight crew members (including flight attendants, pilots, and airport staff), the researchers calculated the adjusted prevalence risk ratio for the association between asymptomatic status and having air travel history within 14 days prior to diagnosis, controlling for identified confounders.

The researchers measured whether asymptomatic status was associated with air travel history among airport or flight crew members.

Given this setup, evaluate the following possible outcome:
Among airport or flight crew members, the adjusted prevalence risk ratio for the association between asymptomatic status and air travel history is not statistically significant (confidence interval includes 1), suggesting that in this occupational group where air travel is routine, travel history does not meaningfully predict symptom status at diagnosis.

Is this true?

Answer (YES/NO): NO